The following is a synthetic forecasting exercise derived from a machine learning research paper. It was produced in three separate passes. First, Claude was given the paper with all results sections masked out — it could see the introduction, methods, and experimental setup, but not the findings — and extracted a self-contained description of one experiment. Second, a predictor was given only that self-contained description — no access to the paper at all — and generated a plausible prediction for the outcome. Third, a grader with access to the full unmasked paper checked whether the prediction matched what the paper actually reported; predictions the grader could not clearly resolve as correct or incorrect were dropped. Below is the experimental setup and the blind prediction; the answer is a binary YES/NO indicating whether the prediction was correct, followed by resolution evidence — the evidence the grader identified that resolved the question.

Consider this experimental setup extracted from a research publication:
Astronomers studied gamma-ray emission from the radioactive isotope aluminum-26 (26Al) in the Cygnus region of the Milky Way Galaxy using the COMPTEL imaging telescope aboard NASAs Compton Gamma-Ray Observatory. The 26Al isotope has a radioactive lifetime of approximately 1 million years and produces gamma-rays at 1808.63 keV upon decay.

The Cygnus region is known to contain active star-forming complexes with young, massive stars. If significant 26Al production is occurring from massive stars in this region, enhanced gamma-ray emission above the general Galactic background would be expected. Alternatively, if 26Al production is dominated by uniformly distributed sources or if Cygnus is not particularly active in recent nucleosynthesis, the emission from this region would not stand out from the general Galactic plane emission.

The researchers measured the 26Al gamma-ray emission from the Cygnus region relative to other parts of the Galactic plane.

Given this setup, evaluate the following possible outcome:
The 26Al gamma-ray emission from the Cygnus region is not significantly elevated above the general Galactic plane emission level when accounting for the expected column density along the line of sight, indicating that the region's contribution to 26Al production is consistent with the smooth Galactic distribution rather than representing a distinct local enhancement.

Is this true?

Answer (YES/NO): NO